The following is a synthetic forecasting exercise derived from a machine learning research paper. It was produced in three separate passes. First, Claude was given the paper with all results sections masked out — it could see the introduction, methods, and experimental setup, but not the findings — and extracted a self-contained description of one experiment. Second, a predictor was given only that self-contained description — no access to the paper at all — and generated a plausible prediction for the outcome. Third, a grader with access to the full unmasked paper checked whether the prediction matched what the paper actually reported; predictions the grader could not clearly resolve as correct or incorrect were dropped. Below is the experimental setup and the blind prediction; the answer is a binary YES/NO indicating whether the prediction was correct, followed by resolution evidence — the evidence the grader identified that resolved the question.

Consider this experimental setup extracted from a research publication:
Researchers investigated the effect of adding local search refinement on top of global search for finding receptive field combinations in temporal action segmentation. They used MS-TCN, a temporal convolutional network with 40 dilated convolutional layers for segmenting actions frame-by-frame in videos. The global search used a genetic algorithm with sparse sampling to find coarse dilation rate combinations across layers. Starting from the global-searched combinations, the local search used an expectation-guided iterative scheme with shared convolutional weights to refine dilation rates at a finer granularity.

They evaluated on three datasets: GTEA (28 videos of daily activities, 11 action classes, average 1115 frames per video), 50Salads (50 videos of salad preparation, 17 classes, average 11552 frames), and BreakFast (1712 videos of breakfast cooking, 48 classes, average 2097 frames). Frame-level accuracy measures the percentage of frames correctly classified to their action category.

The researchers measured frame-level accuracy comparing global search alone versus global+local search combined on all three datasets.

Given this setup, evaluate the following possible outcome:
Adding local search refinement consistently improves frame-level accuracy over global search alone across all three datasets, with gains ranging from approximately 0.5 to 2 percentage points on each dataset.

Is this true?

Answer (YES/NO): NO